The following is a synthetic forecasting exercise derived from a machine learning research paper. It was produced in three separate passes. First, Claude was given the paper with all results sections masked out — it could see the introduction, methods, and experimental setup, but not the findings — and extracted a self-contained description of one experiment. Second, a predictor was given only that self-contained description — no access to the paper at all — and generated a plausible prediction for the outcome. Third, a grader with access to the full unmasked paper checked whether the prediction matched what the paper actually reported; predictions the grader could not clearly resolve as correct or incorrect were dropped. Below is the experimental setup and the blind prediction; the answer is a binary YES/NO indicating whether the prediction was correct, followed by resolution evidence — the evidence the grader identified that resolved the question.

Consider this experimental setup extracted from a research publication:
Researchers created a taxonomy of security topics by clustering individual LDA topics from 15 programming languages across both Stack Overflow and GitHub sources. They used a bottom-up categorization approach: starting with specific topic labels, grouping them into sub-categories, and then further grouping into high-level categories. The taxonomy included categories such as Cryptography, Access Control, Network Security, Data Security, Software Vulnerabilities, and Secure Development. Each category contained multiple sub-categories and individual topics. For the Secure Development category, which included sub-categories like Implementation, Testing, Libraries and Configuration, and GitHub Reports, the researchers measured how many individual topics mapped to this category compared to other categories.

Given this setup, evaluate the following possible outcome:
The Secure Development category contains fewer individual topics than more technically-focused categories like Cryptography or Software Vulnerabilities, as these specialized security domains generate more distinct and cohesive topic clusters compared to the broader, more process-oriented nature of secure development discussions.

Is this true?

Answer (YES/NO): NO